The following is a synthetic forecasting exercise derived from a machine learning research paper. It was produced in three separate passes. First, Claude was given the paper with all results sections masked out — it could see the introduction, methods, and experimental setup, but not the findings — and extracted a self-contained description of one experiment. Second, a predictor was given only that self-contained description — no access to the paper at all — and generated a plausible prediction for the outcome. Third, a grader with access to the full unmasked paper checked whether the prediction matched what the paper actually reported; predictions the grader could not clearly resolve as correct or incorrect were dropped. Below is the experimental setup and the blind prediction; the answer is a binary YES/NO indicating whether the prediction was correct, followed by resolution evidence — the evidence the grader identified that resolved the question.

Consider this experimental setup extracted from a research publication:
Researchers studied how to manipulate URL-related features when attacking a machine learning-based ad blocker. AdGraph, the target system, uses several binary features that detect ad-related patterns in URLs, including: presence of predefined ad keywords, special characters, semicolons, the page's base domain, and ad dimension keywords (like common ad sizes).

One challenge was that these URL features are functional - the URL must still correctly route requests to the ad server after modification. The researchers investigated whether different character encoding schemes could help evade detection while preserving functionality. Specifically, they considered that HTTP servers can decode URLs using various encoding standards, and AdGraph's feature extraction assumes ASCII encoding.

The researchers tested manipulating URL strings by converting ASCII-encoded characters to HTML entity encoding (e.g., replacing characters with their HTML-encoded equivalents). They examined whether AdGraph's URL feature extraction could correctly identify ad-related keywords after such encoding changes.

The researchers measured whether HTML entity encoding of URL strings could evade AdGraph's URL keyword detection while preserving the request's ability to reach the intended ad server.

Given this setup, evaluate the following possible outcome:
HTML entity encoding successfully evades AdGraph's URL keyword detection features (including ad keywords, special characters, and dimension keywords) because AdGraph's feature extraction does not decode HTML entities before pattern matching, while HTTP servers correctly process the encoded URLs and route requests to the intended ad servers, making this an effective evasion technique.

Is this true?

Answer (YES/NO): NO